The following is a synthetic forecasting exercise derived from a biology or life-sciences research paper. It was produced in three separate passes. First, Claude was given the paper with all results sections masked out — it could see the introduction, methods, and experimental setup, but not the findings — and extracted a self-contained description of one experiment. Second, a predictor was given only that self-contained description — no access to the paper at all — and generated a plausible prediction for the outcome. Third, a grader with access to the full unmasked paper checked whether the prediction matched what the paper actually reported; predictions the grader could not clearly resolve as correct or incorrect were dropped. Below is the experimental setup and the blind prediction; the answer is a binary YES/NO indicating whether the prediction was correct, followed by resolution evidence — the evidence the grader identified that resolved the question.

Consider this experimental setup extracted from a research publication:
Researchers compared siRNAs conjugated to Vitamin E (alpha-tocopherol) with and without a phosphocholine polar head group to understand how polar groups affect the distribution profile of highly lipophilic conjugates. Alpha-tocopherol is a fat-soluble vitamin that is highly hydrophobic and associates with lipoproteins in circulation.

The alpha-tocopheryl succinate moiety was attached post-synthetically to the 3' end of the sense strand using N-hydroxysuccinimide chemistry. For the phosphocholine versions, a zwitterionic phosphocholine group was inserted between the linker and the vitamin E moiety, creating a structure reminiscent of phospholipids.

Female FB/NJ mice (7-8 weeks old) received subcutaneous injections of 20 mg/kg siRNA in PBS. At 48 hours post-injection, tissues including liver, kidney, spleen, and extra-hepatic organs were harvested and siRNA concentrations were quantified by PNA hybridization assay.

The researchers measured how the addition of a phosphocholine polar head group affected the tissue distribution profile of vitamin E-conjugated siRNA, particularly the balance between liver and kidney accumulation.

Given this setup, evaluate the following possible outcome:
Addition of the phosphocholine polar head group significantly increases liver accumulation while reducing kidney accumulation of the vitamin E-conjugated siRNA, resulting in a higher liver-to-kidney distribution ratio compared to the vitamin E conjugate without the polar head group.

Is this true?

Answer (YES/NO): NO